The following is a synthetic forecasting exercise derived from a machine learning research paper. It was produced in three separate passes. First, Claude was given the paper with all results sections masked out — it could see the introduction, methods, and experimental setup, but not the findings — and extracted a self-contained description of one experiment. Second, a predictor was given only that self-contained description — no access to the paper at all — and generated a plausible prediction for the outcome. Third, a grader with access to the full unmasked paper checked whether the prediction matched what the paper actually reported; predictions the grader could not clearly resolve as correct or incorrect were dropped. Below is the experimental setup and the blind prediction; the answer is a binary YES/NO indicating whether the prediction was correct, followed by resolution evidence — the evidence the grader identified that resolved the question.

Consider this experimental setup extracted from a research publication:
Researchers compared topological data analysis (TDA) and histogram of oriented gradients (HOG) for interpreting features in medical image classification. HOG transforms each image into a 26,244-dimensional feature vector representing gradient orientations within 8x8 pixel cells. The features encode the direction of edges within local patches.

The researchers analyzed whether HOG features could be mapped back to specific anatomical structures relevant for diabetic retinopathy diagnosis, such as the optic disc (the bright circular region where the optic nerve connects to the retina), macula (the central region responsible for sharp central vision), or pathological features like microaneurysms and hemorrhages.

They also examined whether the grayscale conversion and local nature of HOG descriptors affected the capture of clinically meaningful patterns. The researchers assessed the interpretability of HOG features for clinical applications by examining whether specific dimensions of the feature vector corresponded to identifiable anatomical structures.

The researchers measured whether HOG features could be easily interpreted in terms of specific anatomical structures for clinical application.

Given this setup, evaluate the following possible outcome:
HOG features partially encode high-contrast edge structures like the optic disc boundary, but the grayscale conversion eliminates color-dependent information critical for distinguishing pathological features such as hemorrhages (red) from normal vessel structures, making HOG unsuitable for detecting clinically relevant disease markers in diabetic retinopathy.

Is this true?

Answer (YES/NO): NO